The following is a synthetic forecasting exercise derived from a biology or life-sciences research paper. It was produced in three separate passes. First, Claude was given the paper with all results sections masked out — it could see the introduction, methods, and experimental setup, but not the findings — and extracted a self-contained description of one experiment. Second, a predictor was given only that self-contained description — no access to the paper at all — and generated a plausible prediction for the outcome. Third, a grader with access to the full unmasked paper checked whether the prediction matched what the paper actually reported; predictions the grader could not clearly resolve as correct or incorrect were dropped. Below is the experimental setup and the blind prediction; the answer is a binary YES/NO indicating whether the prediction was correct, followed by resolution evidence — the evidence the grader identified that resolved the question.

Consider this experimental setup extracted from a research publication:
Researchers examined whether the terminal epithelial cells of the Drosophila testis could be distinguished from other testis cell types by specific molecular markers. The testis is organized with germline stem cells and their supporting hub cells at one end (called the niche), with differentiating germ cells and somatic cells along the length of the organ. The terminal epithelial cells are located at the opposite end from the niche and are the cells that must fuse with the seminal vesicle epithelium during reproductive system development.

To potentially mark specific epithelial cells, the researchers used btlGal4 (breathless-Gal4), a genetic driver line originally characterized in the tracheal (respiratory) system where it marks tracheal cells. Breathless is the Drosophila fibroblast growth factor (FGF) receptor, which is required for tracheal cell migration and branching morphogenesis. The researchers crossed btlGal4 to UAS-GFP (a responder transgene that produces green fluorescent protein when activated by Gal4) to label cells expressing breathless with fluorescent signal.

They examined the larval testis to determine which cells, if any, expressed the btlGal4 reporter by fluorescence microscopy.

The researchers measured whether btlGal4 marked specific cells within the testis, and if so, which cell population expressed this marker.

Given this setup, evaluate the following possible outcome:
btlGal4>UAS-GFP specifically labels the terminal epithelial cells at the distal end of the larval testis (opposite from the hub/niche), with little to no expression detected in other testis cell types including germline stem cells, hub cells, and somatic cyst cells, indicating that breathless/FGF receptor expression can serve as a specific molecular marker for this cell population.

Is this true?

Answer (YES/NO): NO